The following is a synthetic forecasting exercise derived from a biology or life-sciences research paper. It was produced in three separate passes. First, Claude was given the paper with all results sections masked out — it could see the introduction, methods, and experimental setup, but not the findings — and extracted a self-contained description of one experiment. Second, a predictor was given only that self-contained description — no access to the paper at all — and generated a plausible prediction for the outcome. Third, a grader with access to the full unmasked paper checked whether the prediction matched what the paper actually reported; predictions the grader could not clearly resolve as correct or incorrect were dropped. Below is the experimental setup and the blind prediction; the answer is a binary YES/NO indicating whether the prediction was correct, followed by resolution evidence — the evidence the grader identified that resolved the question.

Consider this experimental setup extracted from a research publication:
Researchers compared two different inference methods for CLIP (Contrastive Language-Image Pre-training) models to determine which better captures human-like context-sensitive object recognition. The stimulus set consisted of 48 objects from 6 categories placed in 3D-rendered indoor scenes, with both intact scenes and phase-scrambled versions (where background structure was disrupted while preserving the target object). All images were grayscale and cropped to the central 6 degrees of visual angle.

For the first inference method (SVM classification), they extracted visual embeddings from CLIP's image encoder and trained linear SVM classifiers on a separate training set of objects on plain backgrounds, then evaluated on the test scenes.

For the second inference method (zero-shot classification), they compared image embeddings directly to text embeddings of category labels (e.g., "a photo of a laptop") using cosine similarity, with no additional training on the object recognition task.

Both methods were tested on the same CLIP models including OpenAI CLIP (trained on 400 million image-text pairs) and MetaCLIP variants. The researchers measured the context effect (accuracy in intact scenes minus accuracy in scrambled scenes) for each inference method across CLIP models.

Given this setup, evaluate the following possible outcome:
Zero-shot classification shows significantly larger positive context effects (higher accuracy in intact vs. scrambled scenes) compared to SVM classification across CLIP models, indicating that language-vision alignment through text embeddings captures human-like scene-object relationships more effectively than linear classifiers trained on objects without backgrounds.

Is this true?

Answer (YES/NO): YES